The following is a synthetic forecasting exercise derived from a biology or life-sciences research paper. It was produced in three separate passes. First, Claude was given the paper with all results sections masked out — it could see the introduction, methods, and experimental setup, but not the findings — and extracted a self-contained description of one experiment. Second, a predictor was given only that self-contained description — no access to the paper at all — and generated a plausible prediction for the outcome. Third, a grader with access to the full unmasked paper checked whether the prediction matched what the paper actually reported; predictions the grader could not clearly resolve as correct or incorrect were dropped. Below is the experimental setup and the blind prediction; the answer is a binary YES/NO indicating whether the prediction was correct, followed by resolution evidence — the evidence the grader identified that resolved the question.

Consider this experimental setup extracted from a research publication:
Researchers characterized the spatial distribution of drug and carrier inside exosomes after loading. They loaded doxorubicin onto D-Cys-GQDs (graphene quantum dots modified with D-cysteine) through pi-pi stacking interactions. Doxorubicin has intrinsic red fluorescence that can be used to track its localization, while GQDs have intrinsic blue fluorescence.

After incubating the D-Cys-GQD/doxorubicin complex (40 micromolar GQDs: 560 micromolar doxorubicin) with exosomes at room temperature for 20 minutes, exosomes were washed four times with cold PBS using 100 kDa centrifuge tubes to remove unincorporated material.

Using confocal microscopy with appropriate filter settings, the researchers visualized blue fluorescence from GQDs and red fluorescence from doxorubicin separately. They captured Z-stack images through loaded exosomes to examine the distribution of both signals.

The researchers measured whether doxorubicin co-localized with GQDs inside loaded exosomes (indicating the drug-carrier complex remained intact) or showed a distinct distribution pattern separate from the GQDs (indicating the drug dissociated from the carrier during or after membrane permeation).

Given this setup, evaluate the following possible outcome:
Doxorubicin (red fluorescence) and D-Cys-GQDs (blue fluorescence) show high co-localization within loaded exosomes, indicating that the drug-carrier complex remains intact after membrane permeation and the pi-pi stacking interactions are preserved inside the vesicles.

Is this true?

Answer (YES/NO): YES